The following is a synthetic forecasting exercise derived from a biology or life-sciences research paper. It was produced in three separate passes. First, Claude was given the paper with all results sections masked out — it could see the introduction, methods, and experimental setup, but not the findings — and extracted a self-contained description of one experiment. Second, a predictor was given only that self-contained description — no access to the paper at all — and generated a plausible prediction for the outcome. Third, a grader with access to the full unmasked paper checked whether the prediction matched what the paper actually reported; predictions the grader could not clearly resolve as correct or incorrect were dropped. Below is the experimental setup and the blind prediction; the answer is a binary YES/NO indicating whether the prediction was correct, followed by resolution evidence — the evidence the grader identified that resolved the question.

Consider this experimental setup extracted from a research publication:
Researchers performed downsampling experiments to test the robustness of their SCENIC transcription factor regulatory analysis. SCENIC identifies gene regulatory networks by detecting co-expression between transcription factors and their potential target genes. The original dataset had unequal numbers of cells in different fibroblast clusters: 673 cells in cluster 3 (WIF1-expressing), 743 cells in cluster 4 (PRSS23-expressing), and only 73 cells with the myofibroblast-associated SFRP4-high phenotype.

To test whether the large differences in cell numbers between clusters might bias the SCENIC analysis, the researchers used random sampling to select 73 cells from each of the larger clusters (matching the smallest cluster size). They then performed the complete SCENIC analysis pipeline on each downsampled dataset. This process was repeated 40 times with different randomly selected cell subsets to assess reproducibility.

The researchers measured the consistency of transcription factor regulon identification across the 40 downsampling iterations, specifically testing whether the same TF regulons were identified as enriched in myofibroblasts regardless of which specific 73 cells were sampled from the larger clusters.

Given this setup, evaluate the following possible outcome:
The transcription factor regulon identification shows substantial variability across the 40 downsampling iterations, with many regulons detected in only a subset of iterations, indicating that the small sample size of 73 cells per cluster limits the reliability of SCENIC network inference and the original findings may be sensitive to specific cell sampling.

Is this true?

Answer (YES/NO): NO